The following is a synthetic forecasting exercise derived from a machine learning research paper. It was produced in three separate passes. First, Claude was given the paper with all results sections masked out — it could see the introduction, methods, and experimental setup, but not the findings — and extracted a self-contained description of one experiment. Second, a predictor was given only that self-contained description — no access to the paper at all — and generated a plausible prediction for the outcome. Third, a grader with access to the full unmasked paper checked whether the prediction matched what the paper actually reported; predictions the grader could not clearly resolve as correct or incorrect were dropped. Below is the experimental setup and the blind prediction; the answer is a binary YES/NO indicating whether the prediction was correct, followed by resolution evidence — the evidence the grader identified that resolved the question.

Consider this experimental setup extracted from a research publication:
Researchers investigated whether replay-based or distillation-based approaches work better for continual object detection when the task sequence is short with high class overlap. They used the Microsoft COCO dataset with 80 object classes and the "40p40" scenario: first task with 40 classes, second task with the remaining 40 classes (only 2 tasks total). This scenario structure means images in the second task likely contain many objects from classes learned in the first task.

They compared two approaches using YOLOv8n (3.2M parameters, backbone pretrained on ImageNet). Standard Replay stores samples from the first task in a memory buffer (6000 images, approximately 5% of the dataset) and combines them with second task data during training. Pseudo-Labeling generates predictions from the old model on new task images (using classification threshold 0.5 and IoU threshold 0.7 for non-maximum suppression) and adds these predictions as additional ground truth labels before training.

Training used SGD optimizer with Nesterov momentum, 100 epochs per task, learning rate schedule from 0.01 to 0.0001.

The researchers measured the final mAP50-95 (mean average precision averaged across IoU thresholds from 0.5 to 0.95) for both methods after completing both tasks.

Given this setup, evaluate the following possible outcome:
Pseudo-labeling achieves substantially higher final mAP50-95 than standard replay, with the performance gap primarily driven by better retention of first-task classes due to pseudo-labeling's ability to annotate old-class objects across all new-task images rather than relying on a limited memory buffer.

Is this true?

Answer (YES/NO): YES